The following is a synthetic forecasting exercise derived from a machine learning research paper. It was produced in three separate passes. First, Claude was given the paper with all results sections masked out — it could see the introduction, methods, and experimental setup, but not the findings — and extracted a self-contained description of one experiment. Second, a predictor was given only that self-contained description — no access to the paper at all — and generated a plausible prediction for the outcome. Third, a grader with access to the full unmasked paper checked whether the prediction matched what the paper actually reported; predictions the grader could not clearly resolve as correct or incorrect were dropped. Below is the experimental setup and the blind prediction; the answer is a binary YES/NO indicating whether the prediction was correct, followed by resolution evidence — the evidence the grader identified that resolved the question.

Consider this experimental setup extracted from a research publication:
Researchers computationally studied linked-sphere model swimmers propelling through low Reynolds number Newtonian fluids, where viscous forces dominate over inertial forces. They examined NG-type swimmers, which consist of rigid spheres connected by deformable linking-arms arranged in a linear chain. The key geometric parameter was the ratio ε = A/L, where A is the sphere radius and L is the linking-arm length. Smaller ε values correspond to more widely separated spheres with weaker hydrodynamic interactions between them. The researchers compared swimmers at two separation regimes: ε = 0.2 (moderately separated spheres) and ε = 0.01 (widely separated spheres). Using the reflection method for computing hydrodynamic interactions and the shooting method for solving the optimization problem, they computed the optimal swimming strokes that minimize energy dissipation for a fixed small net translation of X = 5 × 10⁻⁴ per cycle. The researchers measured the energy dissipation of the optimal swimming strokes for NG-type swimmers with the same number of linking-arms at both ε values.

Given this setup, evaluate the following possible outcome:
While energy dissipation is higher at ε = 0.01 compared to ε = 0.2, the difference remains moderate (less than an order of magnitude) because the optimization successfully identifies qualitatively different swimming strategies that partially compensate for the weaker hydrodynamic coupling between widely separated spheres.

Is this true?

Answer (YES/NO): NO